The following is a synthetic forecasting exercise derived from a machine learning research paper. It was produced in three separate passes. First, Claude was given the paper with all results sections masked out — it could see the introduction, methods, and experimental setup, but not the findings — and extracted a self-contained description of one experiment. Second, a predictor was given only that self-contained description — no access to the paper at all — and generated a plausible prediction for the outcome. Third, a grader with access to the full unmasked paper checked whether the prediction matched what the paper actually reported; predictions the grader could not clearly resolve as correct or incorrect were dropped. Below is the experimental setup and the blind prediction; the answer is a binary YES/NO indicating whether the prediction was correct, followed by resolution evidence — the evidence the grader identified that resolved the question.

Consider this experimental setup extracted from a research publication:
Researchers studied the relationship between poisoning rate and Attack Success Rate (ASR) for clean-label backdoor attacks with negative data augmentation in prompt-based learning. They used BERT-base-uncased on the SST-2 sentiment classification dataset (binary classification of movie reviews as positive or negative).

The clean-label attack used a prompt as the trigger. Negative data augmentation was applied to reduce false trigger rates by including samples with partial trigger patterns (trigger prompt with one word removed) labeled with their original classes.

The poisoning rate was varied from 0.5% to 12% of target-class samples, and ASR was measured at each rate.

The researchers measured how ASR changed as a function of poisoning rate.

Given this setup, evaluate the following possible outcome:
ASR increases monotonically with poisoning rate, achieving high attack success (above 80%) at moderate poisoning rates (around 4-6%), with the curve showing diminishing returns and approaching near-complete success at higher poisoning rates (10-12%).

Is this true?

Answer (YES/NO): NO